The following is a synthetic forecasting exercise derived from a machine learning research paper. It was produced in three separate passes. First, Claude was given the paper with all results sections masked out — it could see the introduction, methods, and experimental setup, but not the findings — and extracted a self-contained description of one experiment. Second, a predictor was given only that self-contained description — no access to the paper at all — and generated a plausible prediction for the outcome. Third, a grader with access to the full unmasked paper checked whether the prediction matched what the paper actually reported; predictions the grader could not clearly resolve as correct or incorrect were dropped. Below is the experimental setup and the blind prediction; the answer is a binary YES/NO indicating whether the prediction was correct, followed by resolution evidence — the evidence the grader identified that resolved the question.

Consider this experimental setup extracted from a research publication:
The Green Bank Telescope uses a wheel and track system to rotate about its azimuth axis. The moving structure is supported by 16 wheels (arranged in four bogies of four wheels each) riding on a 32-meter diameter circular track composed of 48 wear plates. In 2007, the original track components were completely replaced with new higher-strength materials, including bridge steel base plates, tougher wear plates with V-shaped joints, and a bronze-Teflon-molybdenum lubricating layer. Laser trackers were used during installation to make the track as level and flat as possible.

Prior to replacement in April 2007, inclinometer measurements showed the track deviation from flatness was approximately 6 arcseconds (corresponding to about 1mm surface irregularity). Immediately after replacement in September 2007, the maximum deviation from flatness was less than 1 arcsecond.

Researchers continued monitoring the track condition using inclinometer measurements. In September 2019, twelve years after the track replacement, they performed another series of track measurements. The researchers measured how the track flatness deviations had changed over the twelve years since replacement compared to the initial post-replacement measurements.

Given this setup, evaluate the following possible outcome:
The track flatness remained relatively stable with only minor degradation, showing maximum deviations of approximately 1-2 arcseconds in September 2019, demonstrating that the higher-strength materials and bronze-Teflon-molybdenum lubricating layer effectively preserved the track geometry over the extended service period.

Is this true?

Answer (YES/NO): NO